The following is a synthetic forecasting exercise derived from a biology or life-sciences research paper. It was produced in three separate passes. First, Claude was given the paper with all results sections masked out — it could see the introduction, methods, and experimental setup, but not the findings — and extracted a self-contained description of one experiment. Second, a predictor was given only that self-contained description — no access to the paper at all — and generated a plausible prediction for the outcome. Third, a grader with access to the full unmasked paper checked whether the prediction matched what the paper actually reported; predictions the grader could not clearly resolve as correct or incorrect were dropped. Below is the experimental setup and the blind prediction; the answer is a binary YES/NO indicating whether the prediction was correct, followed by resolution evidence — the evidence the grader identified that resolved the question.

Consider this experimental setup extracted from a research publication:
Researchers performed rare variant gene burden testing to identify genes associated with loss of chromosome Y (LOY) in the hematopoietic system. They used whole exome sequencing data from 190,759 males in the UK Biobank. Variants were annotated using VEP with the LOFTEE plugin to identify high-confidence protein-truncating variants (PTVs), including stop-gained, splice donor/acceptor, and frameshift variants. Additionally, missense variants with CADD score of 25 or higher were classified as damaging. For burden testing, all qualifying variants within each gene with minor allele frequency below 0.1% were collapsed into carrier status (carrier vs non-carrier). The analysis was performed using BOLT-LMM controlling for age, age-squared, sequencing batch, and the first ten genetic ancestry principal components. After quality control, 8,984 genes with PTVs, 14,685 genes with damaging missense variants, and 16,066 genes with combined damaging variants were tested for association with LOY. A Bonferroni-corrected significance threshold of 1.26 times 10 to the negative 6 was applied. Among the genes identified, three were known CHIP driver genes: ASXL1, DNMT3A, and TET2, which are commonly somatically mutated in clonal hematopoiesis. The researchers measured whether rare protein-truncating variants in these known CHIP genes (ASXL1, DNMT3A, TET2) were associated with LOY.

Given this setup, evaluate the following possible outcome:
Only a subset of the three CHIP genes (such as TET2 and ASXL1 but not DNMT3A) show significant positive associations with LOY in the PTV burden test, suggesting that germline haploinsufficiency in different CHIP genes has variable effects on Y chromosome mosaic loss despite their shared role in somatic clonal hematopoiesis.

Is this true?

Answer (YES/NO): NO